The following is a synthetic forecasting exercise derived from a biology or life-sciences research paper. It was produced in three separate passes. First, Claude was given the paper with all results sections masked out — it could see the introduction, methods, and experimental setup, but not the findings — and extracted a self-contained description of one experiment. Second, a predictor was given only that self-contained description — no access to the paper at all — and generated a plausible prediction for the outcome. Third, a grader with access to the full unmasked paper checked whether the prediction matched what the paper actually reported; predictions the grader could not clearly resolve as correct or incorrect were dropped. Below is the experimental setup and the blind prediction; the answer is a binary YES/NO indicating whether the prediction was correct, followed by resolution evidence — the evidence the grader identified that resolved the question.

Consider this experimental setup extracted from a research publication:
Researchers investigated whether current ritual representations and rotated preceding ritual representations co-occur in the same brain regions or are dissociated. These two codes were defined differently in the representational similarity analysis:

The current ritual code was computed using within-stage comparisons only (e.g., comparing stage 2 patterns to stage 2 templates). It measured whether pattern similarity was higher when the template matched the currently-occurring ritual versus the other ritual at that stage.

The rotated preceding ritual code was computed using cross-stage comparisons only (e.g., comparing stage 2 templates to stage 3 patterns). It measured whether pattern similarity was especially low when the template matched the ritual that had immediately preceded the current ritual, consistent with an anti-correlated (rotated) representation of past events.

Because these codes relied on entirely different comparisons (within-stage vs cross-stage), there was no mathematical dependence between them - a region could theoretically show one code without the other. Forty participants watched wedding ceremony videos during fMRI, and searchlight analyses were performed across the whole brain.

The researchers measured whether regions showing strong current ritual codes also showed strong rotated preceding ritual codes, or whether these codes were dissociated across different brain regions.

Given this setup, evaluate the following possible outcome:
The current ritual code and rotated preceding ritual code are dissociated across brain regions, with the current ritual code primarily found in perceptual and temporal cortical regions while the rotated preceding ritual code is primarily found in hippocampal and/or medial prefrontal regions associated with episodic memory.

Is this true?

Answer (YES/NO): NO